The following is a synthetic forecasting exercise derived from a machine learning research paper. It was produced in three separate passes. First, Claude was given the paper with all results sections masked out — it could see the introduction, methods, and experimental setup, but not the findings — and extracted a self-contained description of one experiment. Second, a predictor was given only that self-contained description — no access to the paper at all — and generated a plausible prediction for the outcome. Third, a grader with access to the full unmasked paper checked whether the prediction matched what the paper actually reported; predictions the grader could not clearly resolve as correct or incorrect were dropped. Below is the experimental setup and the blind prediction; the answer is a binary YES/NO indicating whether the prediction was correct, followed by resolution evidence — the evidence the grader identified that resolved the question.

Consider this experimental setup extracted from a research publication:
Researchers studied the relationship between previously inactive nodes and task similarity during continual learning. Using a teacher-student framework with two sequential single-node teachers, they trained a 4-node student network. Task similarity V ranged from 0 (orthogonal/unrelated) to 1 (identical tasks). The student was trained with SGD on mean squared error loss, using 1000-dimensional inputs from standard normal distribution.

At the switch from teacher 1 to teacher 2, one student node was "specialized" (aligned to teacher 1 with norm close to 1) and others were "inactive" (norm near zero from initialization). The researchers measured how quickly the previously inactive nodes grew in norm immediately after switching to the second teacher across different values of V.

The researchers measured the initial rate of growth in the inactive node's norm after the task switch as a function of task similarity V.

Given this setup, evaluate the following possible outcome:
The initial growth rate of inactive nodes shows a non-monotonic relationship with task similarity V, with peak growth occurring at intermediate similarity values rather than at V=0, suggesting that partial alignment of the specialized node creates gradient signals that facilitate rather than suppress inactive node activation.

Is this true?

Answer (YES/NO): NO